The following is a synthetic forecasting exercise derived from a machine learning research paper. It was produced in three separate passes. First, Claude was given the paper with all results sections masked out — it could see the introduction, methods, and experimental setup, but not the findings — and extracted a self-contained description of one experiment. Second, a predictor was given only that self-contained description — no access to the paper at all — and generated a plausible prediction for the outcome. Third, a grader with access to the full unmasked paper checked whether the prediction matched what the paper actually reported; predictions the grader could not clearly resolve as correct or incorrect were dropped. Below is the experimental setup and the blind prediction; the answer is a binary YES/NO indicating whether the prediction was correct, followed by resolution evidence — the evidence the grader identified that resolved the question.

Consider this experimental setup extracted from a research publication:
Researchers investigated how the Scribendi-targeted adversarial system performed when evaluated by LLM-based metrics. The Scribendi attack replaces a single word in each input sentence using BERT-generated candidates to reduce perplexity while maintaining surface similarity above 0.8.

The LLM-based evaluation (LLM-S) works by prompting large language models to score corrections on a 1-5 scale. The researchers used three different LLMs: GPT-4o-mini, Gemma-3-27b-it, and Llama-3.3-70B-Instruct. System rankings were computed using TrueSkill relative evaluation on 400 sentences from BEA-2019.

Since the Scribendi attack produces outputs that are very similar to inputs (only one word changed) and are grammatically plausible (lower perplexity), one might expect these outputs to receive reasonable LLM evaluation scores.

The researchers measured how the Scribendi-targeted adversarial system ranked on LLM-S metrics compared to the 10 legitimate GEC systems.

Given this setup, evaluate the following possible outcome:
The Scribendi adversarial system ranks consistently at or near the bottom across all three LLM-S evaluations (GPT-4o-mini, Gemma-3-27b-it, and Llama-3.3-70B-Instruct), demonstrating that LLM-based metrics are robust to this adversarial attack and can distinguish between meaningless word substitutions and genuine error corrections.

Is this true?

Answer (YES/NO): YES